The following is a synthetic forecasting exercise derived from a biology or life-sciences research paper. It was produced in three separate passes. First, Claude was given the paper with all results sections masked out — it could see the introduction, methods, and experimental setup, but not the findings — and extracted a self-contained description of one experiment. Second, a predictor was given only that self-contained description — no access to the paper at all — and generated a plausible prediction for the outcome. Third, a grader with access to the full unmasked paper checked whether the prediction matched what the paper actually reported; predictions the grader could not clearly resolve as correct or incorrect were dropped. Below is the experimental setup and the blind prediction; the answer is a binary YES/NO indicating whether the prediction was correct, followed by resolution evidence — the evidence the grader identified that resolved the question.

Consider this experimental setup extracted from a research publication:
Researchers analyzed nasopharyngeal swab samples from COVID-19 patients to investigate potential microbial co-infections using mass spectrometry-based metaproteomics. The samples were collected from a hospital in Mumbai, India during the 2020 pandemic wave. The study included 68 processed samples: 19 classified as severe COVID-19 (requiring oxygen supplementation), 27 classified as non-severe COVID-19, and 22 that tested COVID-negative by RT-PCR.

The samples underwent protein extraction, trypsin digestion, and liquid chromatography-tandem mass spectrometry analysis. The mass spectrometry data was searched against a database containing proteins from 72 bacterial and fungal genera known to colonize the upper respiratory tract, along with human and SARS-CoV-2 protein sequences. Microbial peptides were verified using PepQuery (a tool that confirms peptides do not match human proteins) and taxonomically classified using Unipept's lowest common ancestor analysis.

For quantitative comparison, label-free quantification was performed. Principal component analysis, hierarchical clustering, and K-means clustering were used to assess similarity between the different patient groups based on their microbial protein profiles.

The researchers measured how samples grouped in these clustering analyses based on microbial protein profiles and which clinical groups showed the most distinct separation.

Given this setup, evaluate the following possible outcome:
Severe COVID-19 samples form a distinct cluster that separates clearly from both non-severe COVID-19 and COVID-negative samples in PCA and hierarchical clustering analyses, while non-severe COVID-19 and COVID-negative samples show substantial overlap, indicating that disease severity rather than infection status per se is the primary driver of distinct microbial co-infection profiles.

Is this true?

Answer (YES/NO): NO